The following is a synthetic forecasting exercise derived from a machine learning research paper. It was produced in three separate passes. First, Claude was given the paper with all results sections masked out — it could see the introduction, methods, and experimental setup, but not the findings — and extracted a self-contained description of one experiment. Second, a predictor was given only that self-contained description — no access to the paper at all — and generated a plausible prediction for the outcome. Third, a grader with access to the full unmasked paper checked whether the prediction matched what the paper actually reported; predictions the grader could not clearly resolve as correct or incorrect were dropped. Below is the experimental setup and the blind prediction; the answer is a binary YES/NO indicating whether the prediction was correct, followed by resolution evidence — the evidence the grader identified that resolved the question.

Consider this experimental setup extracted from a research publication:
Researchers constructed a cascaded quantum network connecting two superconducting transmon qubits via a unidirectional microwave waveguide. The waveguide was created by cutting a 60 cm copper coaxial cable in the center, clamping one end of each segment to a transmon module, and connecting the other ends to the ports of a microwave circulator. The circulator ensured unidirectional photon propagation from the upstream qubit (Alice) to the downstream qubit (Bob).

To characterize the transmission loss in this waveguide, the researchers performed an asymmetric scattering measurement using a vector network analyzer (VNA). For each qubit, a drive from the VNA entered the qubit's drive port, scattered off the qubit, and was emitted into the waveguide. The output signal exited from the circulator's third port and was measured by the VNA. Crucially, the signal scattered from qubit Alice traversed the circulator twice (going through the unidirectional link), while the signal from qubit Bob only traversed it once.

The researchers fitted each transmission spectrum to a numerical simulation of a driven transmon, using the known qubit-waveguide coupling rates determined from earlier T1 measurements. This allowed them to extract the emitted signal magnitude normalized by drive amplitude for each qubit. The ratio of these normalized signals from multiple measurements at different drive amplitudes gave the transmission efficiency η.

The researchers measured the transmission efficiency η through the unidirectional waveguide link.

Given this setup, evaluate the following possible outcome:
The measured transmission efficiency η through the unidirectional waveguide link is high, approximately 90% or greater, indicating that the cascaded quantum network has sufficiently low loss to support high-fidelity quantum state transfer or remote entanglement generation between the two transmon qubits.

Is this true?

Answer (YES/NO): YES